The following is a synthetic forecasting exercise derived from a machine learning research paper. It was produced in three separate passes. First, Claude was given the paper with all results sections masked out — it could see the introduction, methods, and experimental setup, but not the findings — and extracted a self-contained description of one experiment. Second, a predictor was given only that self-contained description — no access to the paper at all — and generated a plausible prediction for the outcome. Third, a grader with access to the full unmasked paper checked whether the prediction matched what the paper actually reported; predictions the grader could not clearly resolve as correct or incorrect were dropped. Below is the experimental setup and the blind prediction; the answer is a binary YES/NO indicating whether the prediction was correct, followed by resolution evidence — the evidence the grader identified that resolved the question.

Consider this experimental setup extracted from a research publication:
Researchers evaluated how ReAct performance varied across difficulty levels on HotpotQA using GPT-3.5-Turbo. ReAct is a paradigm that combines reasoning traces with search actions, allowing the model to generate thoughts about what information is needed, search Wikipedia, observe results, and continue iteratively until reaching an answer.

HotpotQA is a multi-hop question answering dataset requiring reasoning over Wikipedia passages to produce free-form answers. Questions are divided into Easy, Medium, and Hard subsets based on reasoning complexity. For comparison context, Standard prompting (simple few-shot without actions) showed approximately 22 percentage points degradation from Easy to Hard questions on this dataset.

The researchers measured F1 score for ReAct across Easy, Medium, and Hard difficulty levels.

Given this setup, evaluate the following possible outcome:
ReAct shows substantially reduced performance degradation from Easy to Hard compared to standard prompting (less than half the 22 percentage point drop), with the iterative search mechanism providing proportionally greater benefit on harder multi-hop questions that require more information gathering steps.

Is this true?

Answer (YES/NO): YES